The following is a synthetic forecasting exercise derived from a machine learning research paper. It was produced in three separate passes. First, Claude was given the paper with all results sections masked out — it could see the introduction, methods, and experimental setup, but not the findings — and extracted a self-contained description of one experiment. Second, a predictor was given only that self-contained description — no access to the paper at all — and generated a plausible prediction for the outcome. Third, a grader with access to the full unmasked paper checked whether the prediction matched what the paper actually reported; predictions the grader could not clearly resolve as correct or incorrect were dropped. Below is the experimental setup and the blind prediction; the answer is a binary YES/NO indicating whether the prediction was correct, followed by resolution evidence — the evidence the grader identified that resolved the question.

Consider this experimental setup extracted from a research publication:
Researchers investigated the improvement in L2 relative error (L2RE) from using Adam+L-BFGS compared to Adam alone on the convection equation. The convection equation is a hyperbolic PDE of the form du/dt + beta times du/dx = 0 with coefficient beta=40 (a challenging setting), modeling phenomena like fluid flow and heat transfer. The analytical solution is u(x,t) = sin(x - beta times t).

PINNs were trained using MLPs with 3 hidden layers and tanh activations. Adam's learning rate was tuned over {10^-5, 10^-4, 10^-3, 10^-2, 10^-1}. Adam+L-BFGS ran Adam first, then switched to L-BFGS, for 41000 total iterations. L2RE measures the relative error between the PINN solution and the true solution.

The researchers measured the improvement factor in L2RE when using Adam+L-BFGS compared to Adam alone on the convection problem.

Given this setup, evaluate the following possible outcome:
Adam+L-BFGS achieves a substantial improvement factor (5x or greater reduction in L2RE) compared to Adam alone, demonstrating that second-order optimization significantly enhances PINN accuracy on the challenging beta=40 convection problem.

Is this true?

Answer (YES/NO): YES